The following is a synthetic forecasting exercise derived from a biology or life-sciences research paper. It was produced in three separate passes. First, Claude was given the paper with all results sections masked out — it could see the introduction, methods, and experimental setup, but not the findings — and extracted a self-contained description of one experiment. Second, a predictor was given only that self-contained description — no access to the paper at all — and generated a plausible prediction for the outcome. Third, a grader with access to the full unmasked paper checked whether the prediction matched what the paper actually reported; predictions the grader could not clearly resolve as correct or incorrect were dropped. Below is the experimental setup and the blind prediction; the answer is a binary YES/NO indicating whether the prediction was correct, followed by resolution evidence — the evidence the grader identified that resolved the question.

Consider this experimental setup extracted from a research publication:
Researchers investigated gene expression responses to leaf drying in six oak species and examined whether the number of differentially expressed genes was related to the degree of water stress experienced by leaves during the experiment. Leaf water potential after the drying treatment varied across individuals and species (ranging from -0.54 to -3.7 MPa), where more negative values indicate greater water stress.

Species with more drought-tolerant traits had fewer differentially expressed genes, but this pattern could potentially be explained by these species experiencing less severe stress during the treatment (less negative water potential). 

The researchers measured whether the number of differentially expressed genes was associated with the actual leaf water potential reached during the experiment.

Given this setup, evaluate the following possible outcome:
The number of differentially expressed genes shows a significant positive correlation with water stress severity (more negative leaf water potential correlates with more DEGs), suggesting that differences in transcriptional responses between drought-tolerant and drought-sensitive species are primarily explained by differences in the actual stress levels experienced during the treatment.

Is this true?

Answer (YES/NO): NO